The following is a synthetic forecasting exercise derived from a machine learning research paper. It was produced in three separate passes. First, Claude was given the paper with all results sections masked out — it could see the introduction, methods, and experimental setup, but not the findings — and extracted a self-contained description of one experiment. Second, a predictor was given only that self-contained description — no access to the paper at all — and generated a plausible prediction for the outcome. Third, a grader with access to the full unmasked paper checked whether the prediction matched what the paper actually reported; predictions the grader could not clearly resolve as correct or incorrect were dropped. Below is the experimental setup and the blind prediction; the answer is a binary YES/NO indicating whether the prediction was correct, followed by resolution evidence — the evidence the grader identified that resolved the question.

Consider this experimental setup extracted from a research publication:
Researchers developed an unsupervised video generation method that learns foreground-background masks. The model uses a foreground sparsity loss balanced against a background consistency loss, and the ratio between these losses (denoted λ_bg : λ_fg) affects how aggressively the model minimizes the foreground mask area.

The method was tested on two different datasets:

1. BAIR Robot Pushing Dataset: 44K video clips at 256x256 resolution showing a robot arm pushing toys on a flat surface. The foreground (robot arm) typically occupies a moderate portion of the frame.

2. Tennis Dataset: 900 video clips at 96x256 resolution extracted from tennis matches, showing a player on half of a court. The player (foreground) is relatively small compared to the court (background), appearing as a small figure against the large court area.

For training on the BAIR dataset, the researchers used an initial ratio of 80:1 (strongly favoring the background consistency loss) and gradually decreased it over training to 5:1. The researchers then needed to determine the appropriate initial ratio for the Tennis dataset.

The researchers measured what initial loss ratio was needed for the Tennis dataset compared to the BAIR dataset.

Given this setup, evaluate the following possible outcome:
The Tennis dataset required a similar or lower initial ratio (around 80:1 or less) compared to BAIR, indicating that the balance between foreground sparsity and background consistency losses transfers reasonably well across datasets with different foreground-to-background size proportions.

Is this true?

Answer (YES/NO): YES